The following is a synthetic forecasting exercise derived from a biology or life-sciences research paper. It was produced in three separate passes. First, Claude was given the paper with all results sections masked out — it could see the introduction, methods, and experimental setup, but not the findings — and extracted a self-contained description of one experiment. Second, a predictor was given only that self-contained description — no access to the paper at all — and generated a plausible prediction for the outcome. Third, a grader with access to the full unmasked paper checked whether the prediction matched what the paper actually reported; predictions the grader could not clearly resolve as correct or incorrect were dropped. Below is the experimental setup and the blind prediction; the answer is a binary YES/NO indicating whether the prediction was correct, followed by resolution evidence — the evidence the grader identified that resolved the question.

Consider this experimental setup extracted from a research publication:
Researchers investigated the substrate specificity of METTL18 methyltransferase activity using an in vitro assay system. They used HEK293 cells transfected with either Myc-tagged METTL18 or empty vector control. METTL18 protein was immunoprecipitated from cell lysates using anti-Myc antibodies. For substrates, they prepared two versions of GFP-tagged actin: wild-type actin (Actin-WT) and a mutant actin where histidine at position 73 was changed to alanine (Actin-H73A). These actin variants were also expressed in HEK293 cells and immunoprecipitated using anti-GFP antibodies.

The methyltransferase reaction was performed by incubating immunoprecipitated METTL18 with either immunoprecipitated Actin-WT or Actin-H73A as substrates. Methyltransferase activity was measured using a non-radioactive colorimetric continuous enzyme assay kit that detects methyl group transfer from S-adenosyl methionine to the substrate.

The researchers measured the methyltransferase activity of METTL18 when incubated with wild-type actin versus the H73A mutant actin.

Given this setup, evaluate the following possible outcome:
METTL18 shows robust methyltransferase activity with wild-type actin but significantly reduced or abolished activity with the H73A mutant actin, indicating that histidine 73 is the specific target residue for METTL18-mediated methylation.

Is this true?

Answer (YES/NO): YES